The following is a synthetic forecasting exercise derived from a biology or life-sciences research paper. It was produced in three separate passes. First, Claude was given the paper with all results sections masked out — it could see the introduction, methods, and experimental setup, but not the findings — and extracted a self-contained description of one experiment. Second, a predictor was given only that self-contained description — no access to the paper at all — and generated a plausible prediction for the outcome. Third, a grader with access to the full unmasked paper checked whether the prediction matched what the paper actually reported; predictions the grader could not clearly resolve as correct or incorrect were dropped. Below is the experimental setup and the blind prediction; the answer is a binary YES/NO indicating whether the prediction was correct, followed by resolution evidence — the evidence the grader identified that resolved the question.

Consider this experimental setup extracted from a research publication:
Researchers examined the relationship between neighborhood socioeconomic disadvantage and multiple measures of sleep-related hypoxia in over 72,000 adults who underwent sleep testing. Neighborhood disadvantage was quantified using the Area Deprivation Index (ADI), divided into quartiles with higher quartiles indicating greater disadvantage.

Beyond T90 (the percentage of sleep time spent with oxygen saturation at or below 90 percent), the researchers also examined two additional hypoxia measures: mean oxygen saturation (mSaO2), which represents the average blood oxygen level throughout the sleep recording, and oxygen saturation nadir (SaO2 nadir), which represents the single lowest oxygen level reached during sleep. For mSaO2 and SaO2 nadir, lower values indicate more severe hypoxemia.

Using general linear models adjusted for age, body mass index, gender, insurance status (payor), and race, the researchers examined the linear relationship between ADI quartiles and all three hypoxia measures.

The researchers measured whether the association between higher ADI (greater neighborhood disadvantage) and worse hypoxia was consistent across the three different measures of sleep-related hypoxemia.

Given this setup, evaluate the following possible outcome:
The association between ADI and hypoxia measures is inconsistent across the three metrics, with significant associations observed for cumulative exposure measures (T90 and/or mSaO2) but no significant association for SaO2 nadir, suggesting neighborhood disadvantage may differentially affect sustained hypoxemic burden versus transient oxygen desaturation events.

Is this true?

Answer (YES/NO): NO